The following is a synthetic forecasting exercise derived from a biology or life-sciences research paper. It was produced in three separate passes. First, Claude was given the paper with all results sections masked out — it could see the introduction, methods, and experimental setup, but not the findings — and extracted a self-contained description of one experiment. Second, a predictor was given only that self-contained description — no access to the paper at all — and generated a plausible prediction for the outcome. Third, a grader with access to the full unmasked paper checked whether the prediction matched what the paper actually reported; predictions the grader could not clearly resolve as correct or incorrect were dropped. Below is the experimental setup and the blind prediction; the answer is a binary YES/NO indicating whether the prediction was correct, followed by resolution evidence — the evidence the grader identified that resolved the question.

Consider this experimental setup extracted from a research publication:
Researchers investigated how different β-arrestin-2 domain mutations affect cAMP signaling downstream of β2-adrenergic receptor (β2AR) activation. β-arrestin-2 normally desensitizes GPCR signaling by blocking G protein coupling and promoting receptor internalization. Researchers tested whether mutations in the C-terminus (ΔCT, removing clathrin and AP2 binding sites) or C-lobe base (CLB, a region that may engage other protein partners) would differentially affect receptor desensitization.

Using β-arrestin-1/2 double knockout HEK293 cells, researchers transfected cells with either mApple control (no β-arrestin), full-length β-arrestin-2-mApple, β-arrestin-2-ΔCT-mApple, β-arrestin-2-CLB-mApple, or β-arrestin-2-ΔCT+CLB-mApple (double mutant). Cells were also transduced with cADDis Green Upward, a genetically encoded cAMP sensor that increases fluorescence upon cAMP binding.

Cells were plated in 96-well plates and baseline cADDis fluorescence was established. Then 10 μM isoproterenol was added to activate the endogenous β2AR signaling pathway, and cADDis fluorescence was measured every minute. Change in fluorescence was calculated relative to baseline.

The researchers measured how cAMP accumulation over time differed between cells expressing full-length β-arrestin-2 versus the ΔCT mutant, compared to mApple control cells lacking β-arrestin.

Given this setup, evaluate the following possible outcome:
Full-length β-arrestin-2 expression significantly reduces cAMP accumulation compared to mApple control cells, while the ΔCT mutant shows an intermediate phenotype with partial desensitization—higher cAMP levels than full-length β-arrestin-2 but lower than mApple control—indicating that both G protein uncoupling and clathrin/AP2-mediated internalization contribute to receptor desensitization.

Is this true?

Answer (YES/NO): NO